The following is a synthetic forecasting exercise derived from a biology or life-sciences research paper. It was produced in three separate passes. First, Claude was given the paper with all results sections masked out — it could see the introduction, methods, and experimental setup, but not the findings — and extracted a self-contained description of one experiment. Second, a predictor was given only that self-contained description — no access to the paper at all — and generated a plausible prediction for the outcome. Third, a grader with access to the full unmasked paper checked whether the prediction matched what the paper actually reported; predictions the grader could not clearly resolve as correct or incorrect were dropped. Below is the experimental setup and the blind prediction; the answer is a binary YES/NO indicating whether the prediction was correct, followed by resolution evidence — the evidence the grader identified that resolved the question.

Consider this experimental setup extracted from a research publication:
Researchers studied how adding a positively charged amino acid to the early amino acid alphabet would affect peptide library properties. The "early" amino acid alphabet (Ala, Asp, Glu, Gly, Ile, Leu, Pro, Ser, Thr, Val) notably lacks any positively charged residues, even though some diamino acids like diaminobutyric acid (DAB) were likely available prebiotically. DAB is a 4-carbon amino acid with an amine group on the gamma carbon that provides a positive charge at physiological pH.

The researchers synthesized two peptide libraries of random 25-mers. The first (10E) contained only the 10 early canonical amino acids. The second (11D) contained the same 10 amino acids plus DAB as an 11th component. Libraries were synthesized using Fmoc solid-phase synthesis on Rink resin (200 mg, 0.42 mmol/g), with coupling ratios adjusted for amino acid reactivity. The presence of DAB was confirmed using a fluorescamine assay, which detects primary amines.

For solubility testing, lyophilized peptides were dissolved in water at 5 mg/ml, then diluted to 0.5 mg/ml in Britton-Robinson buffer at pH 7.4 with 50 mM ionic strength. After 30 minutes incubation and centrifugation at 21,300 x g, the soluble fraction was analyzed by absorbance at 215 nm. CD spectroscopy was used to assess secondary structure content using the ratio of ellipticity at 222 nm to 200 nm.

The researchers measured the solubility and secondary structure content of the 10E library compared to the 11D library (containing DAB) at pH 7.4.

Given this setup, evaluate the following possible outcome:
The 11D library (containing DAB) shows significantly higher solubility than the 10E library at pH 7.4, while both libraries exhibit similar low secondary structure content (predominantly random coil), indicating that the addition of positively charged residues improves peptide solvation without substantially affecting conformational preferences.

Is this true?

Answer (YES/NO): NO